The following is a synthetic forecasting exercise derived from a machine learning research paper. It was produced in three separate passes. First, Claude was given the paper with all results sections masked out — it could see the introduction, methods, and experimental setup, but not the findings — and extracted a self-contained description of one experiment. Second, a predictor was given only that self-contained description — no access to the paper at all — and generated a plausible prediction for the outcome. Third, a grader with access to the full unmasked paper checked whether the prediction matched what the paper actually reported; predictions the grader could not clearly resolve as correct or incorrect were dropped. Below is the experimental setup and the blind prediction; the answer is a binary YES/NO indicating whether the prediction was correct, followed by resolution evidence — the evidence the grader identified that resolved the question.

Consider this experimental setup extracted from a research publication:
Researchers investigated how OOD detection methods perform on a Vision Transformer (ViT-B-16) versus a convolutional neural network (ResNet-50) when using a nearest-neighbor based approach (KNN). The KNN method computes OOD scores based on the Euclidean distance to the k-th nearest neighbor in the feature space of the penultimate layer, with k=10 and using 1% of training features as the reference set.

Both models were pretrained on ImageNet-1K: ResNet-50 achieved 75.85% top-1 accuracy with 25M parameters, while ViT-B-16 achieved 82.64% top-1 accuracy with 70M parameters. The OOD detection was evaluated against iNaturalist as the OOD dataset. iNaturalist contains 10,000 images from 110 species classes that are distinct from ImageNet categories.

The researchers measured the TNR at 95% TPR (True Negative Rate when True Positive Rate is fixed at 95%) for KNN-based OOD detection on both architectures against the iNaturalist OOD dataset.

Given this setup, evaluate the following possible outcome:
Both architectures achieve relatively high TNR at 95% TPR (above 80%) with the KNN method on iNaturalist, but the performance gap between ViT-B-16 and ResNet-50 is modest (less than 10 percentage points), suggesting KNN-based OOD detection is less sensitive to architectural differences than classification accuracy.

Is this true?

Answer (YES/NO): NO